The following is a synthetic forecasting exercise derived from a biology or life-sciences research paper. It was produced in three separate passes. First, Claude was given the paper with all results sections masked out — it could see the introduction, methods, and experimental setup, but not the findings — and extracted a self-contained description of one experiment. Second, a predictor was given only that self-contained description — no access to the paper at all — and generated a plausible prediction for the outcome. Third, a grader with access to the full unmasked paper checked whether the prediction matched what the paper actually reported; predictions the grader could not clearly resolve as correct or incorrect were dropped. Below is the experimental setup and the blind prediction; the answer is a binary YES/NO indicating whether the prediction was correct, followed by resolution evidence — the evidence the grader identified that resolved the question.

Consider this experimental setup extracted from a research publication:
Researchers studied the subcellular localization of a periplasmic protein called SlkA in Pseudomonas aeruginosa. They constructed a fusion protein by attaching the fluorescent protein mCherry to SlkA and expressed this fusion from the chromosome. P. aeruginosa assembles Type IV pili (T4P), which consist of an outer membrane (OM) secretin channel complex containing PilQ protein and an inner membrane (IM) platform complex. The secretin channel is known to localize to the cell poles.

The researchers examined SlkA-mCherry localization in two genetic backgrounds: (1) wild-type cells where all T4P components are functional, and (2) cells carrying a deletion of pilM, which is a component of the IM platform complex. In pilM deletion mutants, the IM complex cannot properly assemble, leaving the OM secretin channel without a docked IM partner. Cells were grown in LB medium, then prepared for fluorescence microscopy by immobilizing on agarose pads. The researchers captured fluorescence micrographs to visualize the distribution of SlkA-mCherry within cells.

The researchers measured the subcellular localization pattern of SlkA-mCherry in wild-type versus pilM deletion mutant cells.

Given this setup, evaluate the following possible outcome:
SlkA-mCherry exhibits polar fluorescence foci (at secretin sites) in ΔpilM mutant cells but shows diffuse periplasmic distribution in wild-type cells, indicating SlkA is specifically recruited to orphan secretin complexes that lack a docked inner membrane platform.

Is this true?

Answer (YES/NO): NO